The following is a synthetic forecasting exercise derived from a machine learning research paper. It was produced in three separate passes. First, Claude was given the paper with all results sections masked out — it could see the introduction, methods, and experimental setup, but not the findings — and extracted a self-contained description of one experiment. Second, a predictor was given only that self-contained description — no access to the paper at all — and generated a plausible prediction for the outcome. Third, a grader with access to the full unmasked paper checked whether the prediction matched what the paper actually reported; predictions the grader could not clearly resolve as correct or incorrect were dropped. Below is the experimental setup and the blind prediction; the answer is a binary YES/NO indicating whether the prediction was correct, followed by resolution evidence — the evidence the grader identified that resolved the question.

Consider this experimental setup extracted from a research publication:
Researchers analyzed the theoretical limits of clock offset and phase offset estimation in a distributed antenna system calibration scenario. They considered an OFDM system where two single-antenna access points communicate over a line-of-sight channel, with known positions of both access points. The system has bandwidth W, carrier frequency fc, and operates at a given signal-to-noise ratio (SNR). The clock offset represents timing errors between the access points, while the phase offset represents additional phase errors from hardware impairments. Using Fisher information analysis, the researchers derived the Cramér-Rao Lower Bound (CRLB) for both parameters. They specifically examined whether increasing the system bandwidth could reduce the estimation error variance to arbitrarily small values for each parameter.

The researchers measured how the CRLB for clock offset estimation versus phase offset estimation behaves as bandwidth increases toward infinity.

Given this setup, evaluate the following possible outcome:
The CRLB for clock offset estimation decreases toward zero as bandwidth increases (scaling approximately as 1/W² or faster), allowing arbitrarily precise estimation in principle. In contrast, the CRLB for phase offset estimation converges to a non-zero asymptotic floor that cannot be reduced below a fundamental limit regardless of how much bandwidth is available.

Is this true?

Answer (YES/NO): YES